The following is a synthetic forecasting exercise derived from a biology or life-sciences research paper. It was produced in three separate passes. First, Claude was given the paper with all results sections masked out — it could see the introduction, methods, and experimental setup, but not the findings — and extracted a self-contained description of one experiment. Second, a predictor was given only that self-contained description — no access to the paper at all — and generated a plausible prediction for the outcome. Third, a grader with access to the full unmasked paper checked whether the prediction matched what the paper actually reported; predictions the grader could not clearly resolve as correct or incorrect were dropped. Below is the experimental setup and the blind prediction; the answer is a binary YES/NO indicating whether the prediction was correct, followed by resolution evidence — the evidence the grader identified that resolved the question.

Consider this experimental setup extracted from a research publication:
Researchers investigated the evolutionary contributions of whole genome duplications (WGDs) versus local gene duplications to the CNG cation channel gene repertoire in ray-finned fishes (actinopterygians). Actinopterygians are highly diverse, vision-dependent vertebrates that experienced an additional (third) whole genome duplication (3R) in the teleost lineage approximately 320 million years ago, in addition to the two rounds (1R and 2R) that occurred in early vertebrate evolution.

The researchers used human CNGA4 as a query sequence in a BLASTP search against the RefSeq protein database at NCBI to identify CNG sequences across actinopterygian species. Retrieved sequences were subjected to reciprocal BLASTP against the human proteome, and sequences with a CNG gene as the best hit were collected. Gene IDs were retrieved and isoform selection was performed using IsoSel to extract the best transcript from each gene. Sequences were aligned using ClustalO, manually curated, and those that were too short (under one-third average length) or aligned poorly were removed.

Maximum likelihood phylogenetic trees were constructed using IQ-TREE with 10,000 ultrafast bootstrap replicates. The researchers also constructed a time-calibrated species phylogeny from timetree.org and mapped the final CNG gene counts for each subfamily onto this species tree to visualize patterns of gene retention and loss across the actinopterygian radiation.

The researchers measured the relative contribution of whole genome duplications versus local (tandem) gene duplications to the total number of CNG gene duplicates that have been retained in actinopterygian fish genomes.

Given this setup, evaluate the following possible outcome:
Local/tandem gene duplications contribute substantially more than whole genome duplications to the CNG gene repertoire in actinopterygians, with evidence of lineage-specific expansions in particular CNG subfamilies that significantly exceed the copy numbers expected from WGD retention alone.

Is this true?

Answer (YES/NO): NO